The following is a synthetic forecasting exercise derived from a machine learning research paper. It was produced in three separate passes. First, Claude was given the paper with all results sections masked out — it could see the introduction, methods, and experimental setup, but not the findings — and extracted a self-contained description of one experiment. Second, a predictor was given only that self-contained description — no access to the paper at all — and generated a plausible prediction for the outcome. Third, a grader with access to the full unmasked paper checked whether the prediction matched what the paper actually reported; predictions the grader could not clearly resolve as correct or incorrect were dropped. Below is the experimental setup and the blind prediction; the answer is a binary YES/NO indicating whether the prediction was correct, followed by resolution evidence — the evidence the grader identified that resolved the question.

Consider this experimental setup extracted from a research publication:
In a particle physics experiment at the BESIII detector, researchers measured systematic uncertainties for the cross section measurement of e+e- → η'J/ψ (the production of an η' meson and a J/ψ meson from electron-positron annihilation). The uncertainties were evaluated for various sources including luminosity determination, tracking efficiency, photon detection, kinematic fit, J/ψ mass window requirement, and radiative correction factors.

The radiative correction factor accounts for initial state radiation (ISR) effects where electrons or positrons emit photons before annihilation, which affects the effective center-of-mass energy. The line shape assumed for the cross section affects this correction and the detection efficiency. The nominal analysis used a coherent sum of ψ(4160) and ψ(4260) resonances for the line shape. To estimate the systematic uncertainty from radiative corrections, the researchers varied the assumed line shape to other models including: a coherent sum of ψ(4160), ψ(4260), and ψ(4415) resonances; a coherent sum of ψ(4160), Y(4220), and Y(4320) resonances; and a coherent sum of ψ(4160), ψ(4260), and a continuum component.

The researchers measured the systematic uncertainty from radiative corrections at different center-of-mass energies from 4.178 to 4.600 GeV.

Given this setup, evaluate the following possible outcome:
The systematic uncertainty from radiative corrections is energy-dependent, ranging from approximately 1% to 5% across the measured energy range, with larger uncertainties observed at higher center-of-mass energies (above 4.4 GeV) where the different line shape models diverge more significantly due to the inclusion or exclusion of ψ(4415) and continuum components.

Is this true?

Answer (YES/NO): NO